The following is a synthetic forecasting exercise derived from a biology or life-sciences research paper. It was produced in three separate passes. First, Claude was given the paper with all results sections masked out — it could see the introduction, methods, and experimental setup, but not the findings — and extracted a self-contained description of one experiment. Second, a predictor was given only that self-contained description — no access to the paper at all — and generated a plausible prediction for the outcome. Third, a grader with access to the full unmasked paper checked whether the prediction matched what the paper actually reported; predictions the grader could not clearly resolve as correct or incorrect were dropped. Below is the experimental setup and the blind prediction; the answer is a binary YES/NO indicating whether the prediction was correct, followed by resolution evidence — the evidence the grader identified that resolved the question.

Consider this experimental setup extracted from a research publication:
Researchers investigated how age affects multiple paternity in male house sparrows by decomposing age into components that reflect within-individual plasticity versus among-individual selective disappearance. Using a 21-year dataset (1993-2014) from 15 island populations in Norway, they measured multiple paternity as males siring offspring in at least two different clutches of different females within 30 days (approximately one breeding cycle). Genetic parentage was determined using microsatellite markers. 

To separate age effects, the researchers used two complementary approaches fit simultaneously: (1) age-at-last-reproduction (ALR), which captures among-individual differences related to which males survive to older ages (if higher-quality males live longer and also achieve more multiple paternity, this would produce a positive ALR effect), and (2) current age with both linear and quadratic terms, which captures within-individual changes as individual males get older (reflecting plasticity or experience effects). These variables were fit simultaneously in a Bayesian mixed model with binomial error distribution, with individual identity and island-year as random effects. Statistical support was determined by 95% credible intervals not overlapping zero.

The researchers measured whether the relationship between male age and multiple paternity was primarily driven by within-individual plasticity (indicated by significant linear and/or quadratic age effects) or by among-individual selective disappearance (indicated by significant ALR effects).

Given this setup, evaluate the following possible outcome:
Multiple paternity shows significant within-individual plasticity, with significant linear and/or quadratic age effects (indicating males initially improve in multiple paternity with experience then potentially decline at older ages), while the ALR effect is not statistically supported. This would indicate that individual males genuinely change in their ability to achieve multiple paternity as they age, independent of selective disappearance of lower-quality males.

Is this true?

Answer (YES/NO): YES